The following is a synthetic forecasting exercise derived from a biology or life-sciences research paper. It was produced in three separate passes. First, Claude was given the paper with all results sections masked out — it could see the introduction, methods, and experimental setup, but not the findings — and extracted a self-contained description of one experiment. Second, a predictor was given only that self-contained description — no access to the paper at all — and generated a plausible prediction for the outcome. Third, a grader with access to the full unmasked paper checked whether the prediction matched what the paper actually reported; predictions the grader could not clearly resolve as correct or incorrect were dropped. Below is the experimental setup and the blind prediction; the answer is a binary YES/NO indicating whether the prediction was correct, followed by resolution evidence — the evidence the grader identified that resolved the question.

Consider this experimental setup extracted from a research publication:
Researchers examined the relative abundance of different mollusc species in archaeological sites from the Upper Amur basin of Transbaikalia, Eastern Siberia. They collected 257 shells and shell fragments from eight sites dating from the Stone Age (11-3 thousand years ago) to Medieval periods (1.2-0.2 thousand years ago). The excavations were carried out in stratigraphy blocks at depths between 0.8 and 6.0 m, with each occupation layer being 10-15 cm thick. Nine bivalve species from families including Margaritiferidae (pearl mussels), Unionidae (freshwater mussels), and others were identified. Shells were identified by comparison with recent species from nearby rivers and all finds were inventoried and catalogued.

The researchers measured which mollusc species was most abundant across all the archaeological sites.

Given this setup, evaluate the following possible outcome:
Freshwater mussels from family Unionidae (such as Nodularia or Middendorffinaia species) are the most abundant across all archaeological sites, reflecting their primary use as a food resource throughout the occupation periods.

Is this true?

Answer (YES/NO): NO